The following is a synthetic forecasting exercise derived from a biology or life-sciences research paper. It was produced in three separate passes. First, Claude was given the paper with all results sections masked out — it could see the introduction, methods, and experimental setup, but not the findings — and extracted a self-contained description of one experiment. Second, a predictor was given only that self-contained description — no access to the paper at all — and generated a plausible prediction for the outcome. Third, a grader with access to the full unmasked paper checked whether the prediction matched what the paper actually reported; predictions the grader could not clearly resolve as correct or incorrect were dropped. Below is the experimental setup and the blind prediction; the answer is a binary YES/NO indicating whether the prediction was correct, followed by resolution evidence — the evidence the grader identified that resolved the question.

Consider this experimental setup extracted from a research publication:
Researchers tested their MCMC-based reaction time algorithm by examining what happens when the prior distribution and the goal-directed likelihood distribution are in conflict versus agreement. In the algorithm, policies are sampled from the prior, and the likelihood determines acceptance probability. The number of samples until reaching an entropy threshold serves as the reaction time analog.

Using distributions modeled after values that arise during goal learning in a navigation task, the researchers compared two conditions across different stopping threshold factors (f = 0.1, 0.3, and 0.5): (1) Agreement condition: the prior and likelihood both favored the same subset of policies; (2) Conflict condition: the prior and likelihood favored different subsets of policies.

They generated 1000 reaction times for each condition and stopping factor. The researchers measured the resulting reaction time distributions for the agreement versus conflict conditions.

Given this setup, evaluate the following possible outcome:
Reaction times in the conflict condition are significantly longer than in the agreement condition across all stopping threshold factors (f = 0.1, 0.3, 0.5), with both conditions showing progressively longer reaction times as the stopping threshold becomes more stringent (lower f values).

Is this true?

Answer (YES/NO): NO